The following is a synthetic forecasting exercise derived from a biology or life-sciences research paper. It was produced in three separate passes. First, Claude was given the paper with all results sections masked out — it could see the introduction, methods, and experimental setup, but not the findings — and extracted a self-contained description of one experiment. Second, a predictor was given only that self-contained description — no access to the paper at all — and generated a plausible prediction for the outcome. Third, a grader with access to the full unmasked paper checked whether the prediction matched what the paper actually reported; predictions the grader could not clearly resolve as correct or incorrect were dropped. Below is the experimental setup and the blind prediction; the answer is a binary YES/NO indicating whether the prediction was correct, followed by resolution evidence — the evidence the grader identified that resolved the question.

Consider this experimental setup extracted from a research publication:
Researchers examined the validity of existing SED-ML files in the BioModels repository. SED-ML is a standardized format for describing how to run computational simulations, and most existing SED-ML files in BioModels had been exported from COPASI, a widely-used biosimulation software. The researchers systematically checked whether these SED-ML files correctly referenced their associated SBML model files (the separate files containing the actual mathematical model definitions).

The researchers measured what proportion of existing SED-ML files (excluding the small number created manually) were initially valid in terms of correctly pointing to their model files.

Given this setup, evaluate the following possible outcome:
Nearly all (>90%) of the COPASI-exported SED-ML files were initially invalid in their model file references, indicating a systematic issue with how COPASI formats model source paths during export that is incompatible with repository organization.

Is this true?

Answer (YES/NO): YES